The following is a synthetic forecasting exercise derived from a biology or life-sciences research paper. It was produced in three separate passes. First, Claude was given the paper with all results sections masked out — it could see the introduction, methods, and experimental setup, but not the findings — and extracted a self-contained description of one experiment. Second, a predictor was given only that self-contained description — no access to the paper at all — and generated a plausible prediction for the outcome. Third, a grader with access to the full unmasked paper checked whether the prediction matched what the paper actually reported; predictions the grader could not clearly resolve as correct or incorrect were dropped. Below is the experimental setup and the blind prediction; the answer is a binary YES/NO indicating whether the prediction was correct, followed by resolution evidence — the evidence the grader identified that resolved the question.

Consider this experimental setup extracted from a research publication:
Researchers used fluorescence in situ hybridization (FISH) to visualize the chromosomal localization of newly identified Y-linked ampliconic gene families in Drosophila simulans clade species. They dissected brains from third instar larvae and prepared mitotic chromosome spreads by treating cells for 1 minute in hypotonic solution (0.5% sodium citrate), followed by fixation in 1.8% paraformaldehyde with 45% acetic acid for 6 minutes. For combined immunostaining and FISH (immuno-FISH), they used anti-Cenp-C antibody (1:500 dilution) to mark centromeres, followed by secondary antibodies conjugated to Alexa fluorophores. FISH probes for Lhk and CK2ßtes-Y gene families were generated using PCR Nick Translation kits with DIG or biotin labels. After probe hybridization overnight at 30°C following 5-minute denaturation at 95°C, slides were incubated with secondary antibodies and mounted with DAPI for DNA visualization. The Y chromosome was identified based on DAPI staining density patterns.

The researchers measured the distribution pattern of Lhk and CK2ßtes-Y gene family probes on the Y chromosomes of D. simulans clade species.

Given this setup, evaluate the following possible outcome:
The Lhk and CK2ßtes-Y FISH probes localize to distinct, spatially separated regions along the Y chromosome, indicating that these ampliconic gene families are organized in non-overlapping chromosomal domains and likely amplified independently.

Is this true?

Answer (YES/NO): NO